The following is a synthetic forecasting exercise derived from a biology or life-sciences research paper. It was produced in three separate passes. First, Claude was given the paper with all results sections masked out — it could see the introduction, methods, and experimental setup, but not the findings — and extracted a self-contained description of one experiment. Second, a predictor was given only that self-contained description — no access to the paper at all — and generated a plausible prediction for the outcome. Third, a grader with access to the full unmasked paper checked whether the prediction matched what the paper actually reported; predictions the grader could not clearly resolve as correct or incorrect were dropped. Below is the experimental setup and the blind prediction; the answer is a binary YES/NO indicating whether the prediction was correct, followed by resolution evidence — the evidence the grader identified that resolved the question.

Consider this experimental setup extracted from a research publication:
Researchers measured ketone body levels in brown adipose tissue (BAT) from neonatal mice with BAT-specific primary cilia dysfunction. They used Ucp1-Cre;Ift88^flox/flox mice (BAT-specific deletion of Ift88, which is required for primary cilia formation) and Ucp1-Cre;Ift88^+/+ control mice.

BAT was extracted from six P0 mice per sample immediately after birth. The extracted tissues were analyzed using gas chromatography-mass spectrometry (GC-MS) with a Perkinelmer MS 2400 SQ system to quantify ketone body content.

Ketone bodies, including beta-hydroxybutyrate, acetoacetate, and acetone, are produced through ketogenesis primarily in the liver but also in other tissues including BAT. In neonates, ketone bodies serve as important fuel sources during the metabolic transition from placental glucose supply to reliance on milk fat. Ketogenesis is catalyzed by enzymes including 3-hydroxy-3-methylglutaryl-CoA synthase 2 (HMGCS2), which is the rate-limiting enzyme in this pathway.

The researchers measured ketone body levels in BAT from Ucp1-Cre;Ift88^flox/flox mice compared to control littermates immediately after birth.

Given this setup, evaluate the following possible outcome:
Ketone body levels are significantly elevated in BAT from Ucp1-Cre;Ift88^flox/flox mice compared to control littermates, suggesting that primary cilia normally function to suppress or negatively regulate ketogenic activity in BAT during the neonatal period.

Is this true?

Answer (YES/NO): NO